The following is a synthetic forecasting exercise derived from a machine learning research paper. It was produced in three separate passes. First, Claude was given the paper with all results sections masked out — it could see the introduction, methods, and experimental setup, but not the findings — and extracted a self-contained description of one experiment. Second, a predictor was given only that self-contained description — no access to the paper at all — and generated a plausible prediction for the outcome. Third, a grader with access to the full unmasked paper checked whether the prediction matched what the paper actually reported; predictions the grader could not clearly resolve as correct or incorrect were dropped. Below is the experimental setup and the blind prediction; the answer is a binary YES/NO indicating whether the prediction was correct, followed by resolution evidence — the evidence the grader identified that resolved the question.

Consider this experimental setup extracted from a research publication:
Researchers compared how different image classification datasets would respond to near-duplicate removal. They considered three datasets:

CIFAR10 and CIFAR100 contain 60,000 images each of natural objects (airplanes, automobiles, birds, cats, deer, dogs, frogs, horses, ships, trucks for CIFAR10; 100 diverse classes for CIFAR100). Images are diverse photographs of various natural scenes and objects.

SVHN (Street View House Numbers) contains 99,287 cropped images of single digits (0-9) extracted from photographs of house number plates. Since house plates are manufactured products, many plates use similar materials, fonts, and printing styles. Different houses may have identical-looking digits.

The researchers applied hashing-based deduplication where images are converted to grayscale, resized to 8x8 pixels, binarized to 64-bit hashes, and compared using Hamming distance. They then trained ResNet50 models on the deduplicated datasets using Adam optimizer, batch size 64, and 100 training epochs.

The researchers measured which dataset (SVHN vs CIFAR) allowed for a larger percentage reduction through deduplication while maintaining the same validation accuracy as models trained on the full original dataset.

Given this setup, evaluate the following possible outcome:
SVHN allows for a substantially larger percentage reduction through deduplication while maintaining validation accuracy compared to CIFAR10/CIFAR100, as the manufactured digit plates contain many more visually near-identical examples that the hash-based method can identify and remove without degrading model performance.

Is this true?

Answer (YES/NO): YES